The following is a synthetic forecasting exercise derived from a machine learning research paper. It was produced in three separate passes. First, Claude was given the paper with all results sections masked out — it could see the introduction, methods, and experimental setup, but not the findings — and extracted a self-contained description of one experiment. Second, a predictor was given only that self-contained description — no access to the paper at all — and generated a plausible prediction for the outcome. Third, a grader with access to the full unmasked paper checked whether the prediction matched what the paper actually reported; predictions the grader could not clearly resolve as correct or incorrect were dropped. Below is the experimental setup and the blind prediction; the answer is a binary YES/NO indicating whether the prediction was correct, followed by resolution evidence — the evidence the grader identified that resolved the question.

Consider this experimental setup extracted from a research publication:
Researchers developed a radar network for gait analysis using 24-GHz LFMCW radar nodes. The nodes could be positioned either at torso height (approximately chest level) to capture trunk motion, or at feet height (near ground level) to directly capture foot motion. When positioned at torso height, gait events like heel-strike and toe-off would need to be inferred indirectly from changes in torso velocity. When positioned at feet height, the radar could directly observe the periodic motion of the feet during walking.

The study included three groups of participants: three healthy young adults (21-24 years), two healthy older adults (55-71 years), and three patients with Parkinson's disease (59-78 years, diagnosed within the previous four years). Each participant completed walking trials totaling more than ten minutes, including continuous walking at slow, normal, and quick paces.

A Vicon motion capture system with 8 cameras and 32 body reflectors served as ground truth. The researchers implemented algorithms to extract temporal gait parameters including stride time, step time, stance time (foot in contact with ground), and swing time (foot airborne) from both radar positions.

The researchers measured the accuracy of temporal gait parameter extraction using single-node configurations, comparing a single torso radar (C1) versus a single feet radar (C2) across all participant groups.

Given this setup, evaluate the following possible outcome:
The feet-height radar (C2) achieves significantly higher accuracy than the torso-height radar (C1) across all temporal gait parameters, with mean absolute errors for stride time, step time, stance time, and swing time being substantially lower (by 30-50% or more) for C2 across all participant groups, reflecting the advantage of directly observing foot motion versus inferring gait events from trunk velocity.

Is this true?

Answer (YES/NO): NO